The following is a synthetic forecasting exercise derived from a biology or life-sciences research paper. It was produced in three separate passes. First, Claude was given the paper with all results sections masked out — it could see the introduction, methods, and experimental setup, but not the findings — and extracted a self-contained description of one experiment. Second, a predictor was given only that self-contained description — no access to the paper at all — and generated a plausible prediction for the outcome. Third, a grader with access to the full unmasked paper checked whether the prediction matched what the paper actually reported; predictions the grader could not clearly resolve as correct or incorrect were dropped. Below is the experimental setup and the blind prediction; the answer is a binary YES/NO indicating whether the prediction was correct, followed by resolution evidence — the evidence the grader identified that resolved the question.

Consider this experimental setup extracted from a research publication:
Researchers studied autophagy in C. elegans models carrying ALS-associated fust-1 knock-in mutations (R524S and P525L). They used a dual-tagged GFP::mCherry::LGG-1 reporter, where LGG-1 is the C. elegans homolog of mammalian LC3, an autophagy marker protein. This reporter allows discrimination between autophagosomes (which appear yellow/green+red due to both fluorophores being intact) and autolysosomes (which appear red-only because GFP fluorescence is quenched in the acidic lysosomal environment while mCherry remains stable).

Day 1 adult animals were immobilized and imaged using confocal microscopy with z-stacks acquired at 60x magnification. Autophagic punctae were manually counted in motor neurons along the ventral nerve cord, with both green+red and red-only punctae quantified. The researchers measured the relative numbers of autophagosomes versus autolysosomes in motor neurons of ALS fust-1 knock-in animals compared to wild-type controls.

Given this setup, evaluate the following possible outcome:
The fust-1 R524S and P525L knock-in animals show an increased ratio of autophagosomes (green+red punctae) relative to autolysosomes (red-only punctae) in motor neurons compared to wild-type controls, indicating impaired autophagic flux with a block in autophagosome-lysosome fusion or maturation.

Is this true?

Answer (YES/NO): YES